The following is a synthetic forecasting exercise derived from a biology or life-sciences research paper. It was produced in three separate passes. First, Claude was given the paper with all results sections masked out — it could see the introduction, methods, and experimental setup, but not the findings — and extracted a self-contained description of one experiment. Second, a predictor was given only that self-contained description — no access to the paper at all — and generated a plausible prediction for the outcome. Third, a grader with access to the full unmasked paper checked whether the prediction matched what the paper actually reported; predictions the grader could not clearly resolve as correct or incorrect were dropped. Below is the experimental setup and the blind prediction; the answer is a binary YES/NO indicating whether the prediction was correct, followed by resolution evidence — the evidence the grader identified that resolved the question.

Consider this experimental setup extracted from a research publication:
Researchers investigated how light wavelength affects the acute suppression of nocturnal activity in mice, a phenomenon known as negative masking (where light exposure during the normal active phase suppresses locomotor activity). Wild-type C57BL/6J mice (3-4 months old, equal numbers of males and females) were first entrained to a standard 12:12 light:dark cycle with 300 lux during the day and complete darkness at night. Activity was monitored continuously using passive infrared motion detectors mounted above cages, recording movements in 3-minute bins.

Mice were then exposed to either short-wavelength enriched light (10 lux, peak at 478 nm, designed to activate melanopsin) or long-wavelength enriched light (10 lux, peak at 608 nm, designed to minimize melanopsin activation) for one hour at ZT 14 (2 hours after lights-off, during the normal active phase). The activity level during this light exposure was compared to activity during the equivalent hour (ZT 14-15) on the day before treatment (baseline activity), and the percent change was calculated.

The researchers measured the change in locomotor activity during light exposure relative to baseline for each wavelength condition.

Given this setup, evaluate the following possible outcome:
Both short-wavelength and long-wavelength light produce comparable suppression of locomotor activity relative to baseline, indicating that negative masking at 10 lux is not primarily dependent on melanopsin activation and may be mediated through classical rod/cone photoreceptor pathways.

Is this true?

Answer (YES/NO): NO